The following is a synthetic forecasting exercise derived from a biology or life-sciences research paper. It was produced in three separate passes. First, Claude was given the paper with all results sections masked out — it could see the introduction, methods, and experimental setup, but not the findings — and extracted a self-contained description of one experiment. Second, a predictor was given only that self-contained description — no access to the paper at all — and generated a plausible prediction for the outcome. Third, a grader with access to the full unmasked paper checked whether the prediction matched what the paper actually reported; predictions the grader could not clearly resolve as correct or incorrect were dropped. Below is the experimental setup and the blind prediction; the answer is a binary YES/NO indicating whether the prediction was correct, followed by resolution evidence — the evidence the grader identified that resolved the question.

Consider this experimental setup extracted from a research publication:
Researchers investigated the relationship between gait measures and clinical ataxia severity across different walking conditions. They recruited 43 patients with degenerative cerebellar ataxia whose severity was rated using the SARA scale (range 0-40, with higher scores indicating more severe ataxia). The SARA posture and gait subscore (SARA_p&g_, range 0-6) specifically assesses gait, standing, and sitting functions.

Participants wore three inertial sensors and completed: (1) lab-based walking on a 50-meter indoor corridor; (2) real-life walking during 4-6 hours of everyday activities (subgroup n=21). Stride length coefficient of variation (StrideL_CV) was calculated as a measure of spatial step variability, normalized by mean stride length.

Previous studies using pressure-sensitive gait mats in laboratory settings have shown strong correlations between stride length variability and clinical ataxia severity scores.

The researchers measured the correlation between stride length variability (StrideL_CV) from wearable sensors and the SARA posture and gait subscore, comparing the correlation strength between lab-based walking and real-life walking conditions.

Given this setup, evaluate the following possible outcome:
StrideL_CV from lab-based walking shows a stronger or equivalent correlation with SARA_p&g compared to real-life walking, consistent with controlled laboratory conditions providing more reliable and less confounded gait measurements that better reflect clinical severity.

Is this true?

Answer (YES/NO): YES